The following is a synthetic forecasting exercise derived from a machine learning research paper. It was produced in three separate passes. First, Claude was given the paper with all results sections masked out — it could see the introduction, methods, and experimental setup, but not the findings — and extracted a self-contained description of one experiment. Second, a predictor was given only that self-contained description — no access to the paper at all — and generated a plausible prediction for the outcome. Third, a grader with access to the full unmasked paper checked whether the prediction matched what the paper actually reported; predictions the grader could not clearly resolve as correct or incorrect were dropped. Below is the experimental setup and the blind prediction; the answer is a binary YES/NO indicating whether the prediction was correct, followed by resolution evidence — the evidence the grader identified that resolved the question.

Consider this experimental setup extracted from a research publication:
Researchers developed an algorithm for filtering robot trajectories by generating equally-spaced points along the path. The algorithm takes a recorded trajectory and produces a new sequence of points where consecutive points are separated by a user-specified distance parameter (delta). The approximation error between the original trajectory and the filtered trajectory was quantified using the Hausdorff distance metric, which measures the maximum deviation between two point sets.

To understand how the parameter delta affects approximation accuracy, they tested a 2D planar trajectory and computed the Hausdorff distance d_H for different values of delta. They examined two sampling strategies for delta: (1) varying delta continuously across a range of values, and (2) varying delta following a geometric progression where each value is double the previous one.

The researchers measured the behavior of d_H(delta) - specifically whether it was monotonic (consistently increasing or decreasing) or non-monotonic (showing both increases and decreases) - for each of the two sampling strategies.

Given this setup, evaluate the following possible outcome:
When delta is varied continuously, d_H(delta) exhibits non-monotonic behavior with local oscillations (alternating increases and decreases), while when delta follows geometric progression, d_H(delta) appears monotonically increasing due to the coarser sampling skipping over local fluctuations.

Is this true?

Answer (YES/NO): YES